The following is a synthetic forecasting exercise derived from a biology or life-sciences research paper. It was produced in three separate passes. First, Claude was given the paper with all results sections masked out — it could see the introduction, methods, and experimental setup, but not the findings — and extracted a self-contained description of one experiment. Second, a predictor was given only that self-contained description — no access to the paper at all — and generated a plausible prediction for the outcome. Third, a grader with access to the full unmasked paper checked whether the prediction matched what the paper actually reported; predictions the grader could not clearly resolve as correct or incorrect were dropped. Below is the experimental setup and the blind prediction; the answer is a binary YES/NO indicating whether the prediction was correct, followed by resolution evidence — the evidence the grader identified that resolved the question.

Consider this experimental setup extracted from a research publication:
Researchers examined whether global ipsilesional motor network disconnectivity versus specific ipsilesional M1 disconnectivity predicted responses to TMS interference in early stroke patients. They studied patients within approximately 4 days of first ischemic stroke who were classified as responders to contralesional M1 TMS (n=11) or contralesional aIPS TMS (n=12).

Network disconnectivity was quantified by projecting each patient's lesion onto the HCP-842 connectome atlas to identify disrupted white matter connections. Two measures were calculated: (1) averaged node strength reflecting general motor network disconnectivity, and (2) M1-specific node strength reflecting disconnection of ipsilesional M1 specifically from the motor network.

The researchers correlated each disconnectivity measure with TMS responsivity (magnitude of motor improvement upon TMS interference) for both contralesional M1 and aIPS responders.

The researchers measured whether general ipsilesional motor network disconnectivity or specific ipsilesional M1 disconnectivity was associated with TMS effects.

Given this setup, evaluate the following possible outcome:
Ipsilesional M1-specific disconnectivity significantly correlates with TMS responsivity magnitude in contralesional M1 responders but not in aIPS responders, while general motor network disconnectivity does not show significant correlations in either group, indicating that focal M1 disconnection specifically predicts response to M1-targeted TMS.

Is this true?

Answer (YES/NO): NO